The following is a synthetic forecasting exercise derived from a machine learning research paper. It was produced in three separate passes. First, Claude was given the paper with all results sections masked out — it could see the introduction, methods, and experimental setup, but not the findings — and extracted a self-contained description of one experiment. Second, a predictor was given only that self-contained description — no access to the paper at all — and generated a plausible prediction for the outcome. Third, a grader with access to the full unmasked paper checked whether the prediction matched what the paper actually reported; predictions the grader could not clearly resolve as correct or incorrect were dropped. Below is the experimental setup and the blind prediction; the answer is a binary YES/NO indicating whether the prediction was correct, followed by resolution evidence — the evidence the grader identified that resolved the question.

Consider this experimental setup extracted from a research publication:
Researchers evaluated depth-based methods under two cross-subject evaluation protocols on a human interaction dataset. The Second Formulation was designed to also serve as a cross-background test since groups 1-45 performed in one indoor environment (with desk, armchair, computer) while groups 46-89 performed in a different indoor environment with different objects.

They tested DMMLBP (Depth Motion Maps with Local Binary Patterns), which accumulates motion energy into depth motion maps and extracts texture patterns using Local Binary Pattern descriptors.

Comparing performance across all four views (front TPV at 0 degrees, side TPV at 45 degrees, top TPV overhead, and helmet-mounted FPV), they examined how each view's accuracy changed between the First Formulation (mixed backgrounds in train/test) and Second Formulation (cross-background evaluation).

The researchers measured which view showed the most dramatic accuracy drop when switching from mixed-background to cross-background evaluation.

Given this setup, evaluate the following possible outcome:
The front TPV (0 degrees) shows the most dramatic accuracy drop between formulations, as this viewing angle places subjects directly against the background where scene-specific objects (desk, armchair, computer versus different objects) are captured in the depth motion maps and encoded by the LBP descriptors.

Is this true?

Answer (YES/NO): YES